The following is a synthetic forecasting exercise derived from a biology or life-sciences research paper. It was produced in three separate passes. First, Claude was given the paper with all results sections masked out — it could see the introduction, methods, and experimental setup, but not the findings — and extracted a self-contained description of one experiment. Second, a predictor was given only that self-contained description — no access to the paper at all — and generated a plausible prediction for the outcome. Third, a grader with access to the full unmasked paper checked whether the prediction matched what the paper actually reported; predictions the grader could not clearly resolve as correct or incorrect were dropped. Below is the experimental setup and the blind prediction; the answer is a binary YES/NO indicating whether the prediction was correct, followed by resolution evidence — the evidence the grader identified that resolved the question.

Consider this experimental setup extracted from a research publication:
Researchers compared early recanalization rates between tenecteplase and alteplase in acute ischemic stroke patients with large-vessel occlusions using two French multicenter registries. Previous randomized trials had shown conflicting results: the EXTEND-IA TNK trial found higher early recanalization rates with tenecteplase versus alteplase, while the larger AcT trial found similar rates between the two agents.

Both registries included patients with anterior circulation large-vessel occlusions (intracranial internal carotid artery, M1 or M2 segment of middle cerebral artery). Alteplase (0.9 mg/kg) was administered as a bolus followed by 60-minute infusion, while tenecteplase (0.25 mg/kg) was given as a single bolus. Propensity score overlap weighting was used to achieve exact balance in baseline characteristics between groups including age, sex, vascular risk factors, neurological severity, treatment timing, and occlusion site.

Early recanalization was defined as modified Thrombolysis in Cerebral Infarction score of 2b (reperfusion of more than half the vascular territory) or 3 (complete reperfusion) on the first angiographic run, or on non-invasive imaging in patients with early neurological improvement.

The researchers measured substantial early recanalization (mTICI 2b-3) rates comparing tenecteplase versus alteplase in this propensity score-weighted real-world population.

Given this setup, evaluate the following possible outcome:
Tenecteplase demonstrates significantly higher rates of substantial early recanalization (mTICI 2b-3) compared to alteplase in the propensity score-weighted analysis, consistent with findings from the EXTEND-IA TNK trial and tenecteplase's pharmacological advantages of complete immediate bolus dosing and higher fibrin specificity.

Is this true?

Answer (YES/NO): NO